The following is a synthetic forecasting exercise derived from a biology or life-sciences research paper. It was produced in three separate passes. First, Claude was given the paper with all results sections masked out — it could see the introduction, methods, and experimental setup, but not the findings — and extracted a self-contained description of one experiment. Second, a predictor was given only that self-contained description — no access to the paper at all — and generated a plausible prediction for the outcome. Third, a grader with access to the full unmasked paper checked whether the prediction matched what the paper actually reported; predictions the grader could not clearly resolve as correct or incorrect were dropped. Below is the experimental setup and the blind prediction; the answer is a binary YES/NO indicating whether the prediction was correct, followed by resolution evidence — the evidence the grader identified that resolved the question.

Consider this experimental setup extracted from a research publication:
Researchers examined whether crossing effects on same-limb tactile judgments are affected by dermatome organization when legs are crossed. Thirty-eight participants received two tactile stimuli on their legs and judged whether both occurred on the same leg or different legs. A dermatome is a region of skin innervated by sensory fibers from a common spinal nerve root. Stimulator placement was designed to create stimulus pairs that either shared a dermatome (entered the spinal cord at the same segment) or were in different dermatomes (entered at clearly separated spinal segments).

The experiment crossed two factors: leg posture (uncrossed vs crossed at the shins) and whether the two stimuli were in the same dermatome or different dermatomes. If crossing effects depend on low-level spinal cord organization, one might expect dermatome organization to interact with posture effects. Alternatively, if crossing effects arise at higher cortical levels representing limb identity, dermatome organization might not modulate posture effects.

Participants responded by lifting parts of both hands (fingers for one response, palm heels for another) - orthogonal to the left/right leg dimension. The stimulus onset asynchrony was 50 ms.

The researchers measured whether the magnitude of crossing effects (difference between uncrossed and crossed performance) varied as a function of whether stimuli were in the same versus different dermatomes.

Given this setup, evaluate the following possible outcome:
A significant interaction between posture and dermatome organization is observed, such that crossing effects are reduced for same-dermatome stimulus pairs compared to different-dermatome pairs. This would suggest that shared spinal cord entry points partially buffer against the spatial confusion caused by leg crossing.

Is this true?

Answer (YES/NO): YES